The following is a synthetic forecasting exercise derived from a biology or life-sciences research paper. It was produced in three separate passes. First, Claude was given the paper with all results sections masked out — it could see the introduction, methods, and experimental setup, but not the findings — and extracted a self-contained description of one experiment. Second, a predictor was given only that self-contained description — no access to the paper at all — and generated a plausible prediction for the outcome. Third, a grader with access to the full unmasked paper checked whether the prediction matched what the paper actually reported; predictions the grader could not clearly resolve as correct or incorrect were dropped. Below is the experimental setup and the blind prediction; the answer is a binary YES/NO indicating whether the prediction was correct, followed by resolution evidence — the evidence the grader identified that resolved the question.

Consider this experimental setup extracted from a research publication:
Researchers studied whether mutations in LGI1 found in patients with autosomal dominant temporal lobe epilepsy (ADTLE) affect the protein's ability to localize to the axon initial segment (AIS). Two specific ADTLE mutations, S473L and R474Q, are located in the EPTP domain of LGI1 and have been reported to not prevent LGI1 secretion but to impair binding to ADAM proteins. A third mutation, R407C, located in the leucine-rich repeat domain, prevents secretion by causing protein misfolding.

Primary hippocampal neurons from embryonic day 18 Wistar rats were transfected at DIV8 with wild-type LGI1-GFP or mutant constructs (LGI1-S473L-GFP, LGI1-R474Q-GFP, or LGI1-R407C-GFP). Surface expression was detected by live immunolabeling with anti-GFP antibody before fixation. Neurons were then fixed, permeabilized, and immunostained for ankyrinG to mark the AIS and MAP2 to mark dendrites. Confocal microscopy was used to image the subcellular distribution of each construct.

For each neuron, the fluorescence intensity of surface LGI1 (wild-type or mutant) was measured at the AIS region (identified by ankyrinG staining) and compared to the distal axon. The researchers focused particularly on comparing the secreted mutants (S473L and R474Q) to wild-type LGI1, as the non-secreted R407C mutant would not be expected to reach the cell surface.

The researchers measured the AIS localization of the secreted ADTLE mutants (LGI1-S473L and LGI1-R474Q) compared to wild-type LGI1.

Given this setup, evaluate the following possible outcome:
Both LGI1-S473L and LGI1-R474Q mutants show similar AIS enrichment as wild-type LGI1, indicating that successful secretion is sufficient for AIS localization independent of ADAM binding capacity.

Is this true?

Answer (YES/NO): NO